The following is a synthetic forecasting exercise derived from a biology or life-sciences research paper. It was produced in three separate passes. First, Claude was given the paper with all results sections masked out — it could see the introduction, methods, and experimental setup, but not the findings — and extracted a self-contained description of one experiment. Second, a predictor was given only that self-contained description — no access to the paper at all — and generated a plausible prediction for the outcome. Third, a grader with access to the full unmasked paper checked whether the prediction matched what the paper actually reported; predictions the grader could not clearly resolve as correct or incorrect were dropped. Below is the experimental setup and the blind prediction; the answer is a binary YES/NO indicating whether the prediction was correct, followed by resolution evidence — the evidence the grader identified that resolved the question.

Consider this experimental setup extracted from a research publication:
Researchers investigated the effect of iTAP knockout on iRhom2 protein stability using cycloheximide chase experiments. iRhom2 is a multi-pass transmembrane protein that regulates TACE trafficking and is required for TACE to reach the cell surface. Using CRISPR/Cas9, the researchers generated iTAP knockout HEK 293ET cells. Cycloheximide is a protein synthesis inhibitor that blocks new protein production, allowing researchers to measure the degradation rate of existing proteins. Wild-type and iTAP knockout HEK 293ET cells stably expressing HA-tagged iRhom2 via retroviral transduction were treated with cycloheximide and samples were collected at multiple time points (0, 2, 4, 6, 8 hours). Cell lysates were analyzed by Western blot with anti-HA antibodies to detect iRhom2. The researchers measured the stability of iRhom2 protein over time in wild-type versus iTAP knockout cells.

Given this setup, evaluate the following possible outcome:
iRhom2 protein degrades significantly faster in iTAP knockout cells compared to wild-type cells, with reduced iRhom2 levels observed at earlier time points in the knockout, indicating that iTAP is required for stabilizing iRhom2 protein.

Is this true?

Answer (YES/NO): YES